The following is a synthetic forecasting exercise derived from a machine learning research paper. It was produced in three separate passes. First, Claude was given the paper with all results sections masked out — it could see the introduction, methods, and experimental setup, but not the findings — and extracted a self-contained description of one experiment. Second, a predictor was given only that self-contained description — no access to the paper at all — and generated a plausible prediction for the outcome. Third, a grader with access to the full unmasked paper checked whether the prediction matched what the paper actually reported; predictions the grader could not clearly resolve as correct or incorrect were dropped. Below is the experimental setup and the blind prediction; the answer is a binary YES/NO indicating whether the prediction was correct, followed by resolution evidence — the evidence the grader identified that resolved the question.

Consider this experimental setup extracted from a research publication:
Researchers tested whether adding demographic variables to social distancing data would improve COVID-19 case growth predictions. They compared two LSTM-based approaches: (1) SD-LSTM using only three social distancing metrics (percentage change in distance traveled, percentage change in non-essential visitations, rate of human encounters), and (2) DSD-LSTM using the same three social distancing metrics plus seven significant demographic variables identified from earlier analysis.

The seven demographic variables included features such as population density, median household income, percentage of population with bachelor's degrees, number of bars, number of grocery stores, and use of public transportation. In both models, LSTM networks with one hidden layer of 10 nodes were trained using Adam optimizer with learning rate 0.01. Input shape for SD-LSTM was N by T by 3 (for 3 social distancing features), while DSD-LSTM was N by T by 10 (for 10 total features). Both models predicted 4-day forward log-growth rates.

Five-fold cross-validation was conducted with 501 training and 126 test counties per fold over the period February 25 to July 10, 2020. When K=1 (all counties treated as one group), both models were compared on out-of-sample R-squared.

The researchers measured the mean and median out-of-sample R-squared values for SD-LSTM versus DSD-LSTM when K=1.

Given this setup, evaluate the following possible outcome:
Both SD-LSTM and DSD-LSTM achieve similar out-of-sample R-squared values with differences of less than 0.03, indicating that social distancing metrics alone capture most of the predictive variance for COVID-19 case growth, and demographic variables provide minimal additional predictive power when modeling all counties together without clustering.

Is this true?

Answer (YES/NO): NO